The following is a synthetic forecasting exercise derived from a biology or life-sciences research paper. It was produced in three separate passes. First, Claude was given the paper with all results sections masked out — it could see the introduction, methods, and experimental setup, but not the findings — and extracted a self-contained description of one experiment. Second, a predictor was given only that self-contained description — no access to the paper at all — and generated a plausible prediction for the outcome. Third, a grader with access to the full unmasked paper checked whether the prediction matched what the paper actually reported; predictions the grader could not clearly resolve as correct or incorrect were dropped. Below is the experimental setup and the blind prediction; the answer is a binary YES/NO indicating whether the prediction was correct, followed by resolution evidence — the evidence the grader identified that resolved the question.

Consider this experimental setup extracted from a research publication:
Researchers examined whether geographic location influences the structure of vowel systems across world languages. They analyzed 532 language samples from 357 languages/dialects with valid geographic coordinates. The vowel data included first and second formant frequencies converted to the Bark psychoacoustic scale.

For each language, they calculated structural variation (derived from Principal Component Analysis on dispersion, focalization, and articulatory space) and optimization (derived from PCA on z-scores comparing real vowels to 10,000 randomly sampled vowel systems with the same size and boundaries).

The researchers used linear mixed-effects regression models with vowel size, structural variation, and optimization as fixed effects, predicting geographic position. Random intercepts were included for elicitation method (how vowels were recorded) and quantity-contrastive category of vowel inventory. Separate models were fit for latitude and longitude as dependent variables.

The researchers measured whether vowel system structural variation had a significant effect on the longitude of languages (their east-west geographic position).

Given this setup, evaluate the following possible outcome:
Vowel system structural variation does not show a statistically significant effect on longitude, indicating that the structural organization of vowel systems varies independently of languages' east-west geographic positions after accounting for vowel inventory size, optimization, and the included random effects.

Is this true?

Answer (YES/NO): NO